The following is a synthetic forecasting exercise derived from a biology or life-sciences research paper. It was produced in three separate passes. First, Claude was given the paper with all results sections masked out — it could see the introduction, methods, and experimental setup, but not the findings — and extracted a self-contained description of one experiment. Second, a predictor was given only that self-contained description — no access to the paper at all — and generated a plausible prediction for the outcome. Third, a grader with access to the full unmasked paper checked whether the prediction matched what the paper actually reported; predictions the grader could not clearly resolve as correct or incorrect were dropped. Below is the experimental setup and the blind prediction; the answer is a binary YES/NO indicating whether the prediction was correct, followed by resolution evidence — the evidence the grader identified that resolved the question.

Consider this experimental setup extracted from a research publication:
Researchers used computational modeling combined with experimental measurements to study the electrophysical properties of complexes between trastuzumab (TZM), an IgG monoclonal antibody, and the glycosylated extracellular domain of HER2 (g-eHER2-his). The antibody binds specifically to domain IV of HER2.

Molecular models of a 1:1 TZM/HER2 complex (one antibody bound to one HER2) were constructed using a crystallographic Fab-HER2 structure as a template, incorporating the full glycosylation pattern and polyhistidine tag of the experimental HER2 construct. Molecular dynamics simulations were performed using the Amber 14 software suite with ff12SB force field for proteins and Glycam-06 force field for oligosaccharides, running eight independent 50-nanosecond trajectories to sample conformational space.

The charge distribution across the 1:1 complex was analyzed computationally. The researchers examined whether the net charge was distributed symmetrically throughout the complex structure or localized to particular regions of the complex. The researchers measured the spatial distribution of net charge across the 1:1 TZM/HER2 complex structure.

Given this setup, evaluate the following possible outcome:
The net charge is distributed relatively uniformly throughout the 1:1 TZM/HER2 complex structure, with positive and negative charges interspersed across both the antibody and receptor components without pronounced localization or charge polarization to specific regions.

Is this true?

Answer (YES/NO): NO